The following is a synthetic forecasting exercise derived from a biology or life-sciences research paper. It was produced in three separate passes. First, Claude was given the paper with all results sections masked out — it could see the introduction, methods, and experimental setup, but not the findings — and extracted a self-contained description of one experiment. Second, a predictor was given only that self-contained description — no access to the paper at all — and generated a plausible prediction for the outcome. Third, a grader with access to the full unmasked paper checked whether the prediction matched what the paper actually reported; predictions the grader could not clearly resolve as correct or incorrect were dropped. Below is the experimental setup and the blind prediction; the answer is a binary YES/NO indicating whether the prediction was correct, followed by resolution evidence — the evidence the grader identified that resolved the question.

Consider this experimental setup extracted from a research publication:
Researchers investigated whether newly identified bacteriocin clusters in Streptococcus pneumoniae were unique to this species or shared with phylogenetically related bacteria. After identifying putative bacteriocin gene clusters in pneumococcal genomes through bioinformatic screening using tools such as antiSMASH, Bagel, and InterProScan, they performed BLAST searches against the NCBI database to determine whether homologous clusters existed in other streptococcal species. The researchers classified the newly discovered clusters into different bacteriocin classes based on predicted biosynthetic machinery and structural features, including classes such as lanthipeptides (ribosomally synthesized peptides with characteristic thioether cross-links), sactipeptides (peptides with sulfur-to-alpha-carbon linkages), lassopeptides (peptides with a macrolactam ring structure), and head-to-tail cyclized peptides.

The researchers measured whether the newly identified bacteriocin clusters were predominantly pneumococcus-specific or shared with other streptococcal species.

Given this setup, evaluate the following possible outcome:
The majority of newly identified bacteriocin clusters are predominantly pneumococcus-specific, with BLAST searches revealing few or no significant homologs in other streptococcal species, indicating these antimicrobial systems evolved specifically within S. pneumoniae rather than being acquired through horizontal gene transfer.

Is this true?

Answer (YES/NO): NO